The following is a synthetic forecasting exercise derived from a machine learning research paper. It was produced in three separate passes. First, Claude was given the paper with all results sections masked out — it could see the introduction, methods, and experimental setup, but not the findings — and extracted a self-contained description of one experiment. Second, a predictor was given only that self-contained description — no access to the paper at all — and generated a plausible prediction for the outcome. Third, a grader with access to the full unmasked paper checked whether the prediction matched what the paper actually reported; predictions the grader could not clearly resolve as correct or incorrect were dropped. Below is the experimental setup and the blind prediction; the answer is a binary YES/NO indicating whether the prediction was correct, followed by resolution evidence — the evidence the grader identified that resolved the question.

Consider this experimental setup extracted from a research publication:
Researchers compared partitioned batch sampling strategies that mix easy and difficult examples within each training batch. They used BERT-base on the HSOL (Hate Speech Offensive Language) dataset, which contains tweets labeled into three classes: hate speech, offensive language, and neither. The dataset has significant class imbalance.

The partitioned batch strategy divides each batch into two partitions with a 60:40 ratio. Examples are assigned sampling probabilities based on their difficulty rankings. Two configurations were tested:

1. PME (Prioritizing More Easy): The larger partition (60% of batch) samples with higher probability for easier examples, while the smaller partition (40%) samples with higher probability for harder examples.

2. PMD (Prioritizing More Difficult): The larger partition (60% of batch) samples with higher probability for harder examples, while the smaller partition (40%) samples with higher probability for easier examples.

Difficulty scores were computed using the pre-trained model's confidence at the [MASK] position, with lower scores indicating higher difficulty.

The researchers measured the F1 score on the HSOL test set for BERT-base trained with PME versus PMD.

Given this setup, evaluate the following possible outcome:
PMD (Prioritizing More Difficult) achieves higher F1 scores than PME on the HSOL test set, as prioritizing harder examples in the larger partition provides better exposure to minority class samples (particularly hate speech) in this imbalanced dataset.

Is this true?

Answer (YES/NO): YES